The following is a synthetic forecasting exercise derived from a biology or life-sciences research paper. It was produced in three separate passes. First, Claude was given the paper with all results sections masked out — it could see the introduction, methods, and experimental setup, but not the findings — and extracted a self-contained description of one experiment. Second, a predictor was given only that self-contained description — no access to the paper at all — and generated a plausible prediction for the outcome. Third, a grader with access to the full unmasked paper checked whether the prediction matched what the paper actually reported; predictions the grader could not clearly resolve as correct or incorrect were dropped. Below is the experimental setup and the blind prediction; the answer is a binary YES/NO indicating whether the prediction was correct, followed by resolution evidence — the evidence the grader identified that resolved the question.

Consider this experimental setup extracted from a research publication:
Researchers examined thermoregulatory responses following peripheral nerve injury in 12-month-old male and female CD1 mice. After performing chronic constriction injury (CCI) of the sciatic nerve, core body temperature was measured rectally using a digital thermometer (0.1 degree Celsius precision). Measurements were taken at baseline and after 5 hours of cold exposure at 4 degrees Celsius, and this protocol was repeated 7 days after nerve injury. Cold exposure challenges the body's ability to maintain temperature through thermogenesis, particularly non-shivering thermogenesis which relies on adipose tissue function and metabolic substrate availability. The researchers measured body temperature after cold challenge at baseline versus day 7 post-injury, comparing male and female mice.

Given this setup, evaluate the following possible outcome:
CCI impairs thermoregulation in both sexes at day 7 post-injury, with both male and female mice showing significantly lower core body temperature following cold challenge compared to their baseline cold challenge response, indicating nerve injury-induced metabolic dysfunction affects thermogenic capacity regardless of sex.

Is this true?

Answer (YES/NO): NO